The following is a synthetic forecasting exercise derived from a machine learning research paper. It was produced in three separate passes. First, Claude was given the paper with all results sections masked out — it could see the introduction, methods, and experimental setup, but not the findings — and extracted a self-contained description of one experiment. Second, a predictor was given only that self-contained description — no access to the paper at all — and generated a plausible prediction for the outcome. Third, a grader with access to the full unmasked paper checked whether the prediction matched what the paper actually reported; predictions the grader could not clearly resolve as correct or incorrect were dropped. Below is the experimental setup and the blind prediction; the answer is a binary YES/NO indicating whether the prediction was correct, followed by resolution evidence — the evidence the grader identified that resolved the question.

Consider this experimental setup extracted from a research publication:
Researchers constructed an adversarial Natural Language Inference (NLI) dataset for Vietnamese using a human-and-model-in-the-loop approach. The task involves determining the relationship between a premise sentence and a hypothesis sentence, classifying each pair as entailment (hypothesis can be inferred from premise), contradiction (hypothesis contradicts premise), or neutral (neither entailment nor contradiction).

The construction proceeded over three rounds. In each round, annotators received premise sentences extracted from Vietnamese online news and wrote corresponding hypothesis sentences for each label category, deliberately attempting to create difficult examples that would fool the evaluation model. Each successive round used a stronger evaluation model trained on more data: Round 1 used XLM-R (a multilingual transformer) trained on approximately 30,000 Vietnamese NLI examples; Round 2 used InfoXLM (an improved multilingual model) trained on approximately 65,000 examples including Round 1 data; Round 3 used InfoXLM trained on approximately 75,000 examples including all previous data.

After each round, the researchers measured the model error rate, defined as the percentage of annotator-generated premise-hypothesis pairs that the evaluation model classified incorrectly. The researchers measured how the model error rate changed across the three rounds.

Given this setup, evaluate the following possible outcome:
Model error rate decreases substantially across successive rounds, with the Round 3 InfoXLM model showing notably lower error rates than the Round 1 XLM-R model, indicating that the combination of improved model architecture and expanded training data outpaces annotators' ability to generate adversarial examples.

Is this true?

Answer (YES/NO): YES